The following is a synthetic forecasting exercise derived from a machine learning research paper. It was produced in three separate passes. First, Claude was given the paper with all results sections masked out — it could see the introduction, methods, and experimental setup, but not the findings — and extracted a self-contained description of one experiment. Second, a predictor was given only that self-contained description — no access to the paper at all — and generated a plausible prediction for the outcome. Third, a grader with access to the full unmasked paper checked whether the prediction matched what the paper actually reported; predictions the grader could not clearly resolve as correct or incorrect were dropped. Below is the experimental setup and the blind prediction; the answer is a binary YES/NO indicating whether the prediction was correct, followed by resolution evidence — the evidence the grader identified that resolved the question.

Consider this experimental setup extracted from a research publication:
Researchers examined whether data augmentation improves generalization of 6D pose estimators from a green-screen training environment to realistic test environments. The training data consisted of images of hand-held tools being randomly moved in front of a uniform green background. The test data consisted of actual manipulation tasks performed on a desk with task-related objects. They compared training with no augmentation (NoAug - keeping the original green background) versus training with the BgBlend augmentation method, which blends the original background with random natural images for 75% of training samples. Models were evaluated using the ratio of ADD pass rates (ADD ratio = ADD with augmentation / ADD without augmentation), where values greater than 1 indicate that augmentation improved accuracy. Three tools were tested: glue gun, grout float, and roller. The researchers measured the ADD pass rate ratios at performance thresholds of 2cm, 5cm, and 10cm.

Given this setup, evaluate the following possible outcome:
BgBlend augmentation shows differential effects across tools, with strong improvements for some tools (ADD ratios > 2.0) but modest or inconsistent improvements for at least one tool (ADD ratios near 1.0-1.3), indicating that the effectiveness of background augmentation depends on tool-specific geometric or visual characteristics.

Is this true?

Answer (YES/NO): NO